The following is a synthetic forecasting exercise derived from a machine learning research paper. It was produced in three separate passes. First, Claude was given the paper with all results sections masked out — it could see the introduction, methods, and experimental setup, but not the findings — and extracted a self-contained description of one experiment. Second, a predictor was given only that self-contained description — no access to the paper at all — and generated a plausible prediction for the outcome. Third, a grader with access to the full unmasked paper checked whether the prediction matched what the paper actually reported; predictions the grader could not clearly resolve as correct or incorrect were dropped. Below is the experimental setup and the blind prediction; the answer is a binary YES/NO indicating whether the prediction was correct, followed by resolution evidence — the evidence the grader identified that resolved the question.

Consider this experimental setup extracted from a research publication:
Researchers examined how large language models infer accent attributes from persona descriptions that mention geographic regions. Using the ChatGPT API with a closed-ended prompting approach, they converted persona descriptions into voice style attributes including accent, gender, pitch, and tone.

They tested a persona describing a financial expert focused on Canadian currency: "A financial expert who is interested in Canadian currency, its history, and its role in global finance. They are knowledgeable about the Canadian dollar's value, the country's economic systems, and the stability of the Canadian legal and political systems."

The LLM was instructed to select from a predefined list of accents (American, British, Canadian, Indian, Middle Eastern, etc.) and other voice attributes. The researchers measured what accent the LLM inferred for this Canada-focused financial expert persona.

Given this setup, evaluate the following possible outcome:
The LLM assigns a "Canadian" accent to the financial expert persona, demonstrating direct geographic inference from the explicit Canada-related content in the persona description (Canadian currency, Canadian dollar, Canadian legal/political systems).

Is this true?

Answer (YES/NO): YES